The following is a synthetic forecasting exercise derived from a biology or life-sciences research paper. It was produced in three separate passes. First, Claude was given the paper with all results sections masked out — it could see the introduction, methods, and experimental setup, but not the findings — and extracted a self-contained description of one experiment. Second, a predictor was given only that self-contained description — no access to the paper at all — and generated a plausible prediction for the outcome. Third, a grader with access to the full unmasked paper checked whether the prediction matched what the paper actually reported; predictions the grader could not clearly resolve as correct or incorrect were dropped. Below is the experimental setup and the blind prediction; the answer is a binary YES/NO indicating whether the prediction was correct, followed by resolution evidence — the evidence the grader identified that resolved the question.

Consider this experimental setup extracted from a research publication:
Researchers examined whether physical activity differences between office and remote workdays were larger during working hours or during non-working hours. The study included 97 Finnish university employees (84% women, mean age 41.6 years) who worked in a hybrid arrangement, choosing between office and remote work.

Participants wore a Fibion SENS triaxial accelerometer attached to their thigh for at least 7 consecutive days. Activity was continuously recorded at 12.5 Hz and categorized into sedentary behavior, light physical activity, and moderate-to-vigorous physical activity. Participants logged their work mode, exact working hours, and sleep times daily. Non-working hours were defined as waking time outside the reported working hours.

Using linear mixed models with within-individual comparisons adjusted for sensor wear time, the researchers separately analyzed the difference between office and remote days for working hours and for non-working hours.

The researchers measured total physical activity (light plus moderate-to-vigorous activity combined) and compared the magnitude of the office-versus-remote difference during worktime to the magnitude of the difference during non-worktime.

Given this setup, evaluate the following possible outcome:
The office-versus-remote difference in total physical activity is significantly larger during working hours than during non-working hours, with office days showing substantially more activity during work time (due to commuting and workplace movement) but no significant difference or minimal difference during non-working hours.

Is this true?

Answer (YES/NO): YES